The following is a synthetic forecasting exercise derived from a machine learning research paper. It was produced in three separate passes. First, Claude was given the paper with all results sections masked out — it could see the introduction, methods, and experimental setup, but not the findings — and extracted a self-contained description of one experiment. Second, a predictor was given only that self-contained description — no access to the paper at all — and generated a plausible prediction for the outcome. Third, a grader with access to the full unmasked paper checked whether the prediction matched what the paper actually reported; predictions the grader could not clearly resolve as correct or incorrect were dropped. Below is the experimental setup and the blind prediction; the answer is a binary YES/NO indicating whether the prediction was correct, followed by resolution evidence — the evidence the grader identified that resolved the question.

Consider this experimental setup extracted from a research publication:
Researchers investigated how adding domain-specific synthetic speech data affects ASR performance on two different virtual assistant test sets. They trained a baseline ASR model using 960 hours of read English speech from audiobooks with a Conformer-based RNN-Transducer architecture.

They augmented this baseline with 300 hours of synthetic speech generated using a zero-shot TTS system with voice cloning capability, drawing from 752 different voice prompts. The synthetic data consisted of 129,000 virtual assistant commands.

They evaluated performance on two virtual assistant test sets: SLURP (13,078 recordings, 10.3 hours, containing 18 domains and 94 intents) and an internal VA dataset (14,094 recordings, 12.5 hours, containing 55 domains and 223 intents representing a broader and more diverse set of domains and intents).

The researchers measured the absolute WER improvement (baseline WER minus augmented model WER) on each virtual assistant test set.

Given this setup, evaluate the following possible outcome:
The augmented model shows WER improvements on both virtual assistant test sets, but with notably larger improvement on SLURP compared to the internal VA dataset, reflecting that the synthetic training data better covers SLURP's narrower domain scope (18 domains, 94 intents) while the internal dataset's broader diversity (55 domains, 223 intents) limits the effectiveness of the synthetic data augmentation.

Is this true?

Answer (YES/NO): NO